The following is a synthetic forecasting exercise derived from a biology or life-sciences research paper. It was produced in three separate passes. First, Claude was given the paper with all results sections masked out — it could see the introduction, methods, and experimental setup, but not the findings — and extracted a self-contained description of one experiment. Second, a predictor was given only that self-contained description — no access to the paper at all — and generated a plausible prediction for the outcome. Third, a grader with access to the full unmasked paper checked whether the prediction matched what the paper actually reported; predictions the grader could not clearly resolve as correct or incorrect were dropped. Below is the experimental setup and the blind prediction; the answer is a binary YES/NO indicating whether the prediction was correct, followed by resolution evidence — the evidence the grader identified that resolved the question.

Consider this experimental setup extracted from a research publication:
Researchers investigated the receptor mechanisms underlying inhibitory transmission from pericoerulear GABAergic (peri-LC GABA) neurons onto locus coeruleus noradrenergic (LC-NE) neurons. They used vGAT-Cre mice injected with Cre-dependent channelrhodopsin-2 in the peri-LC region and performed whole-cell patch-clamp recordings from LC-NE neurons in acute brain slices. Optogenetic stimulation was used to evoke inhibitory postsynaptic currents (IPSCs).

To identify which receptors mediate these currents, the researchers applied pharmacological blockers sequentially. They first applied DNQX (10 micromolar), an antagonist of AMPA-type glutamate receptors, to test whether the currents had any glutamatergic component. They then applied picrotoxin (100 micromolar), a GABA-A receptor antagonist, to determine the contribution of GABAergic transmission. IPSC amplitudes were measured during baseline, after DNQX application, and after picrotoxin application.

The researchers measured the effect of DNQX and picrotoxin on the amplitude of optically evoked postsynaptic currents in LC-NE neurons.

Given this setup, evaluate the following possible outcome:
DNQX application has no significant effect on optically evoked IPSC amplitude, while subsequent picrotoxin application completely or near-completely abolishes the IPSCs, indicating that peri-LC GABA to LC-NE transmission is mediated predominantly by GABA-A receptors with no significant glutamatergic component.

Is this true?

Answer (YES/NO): NO